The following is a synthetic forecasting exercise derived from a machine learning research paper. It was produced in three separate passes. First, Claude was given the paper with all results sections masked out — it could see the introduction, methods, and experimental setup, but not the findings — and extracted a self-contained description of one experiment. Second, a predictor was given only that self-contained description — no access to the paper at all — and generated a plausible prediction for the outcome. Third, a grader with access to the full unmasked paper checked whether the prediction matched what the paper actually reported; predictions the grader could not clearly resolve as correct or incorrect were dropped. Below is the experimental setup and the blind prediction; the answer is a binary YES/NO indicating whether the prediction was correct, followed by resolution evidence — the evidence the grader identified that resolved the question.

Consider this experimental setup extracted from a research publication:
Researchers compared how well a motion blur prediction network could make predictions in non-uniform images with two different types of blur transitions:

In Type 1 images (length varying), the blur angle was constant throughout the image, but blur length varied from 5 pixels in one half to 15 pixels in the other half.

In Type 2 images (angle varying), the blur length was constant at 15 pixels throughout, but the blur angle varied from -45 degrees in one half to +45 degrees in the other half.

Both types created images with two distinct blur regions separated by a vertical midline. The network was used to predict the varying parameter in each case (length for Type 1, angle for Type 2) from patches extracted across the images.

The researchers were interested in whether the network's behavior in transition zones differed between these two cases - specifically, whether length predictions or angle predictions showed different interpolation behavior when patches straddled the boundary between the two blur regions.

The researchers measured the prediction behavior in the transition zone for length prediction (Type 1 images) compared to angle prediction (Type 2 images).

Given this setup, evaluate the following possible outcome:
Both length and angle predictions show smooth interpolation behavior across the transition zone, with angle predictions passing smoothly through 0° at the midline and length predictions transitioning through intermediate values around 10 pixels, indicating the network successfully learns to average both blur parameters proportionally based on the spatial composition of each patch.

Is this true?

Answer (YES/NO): NO